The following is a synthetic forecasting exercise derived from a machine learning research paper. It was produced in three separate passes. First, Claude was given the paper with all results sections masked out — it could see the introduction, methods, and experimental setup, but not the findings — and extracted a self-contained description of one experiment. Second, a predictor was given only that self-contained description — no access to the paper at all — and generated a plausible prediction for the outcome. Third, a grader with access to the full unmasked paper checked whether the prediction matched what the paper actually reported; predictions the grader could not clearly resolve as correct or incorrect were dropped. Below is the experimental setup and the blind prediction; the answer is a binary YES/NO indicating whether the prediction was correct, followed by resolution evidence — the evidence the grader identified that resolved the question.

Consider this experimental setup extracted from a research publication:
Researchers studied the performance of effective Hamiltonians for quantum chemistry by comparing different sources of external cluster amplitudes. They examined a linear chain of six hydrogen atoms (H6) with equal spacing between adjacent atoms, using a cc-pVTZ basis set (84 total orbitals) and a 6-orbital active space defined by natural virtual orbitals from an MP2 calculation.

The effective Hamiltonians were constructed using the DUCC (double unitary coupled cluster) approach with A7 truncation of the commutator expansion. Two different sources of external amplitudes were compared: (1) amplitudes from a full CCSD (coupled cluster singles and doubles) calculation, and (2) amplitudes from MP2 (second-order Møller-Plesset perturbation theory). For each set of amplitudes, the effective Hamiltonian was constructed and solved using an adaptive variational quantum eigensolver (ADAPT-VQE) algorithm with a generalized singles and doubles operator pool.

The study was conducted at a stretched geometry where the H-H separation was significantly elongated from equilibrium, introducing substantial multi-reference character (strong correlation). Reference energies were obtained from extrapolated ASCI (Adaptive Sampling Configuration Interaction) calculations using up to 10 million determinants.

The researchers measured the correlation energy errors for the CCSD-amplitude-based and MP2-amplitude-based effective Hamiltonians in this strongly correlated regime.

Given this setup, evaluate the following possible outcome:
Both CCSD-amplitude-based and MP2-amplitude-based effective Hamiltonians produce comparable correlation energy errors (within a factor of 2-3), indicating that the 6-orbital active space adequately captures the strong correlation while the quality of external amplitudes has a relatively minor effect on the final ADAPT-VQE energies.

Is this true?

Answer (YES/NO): NO